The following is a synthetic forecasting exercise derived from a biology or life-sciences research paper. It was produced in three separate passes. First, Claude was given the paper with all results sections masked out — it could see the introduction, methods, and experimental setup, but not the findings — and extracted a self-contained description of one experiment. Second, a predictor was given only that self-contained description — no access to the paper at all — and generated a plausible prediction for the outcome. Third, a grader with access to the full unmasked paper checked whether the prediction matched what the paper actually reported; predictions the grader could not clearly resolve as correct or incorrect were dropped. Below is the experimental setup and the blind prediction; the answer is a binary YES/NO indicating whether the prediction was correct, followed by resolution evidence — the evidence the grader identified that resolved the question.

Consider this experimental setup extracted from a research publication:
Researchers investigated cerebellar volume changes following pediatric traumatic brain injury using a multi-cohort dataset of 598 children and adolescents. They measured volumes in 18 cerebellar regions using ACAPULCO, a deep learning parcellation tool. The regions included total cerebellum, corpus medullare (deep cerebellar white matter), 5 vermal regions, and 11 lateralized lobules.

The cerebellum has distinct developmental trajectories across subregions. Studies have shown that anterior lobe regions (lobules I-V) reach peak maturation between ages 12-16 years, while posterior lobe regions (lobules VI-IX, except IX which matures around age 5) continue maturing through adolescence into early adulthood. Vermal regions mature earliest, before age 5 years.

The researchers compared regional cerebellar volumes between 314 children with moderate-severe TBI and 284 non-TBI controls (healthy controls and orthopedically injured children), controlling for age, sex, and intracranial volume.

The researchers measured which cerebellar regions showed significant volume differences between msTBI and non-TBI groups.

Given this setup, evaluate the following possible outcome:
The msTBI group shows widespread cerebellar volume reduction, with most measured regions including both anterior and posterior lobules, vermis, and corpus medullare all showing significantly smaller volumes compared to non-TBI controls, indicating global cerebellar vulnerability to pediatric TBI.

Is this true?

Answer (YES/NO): NO